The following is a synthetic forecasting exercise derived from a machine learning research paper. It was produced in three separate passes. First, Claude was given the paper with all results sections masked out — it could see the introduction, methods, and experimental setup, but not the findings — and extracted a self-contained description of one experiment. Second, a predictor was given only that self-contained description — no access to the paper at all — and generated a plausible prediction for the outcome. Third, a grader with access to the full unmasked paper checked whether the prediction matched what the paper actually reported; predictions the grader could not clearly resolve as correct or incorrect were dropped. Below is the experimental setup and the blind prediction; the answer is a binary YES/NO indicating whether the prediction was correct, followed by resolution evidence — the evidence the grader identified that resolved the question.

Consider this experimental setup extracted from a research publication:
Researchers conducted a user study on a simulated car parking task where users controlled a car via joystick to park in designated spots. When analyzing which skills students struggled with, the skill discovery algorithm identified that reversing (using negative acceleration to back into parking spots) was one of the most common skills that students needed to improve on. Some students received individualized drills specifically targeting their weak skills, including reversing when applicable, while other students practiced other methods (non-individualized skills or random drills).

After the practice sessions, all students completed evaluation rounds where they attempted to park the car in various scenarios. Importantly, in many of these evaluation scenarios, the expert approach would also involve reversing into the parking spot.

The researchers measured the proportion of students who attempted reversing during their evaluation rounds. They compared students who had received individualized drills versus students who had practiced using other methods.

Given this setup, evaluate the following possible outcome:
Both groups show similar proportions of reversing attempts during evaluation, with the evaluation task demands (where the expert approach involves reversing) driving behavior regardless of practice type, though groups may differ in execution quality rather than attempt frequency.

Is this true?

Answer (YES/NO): NO